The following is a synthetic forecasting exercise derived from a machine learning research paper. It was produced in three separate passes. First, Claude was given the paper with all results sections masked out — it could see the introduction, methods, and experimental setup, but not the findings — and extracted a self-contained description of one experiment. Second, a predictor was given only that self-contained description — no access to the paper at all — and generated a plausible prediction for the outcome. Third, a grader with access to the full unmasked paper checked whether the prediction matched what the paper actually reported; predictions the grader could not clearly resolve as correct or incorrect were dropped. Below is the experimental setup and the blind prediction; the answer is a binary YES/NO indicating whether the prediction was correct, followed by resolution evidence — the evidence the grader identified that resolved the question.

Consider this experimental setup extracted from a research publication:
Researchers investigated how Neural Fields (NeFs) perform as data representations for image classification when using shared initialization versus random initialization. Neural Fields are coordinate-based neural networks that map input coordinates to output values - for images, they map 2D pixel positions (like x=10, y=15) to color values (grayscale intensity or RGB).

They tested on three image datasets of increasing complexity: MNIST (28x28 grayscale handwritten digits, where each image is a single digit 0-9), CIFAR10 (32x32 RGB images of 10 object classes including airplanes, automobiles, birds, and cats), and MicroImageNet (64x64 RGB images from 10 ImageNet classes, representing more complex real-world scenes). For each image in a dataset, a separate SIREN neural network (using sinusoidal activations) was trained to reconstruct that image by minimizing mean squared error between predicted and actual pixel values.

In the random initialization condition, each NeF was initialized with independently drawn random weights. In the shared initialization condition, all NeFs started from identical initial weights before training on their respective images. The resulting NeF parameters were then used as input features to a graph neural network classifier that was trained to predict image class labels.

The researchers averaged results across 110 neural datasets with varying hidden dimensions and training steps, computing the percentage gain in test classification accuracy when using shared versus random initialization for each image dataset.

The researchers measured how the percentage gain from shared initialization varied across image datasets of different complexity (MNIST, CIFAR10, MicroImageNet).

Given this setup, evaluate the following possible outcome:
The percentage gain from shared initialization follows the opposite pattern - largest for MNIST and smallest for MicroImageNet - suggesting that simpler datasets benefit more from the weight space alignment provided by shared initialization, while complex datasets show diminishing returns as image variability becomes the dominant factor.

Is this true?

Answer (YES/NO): YES